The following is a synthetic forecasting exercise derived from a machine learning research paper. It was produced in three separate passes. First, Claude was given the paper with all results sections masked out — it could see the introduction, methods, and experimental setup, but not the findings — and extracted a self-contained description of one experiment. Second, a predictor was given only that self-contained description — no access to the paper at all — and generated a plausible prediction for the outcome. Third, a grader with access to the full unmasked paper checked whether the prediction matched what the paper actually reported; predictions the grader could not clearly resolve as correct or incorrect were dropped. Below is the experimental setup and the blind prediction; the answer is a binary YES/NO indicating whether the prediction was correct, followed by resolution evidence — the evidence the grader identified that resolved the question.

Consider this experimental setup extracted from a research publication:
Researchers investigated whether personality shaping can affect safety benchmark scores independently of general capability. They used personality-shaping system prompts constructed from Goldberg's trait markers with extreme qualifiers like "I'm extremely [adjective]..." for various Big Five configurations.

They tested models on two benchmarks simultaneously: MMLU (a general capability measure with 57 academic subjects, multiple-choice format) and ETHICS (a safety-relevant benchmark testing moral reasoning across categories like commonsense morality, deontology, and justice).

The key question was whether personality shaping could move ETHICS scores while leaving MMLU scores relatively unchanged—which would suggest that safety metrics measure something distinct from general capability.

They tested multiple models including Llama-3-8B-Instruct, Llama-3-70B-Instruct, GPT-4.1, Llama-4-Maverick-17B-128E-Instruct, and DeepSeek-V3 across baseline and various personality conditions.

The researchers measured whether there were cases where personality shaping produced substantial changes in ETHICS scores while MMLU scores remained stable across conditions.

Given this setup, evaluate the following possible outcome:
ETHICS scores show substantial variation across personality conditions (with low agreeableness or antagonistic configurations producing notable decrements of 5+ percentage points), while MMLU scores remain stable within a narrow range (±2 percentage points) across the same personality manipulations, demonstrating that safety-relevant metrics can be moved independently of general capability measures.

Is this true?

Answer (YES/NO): NO